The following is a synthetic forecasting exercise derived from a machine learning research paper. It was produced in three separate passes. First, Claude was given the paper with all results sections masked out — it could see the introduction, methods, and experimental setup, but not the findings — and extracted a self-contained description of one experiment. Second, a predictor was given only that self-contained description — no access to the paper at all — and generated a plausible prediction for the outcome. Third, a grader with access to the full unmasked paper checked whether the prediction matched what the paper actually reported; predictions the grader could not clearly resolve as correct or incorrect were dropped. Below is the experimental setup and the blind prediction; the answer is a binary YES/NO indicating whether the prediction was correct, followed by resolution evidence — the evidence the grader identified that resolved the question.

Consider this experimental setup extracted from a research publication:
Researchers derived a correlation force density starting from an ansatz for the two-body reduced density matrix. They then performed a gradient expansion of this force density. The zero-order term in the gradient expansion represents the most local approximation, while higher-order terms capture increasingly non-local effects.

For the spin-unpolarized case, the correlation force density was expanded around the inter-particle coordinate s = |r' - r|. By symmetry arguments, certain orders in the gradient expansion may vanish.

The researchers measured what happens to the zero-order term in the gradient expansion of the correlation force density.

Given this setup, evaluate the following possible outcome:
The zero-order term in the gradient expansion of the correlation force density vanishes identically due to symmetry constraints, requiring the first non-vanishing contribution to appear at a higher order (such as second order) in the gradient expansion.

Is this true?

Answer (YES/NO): NO